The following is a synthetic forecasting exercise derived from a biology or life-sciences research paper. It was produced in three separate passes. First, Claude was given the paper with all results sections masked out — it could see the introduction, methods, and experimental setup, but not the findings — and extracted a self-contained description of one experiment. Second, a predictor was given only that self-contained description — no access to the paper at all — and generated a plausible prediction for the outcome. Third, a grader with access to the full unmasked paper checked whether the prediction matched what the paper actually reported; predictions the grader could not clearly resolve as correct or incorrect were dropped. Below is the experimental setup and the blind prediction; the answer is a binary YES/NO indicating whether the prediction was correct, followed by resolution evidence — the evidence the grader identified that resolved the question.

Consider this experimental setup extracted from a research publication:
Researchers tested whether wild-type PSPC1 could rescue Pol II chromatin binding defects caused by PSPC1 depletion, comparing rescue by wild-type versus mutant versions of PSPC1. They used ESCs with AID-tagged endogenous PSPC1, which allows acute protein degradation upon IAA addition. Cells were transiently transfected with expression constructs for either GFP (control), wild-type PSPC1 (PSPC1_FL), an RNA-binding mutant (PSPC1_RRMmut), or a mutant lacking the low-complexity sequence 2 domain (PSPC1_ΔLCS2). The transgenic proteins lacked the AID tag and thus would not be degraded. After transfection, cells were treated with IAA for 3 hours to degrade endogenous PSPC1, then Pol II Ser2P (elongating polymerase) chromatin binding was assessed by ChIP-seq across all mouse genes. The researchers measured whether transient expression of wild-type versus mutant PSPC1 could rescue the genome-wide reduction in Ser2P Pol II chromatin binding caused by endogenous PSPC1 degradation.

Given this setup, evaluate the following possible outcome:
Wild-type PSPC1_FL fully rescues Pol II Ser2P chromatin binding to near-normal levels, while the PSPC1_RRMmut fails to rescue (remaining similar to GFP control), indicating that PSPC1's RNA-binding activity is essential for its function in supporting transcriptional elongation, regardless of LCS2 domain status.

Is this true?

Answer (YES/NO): NO